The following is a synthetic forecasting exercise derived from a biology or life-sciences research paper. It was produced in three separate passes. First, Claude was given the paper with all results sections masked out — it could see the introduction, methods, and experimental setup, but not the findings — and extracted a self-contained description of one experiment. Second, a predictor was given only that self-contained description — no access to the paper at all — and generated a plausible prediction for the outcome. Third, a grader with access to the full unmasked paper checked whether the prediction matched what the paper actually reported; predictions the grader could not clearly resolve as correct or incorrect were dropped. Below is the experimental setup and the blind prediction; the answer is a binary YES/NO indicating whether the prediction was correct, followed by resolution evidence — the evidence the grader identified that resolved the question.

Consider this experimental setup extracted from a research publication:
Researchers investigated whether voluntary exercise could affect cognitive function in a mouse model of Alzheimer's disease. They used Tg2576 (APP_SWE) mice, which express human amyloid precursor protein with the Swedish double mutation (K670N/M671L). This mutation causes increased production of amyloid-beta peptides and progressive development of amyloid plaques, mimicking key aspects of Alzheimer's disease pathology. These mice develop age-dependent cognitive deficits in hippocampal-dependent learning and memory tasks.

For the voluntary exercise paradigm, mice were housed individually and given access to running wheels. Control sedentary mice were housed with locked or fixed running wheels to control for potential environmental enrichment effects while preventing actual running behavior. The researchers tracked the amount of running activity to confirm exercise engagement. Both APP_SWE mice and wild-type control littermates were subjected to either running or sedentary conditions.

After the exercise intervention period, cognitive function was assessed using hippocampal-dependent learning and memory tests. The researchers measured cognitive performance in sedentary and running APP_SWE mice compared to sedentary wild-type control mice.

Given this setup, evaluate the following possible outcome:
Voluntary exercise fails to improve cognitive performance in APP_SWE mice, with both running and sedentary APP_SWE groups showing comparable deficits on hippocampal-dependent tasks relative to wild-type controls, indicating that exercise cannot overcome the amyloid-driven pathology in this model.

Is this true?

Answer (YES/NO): NO